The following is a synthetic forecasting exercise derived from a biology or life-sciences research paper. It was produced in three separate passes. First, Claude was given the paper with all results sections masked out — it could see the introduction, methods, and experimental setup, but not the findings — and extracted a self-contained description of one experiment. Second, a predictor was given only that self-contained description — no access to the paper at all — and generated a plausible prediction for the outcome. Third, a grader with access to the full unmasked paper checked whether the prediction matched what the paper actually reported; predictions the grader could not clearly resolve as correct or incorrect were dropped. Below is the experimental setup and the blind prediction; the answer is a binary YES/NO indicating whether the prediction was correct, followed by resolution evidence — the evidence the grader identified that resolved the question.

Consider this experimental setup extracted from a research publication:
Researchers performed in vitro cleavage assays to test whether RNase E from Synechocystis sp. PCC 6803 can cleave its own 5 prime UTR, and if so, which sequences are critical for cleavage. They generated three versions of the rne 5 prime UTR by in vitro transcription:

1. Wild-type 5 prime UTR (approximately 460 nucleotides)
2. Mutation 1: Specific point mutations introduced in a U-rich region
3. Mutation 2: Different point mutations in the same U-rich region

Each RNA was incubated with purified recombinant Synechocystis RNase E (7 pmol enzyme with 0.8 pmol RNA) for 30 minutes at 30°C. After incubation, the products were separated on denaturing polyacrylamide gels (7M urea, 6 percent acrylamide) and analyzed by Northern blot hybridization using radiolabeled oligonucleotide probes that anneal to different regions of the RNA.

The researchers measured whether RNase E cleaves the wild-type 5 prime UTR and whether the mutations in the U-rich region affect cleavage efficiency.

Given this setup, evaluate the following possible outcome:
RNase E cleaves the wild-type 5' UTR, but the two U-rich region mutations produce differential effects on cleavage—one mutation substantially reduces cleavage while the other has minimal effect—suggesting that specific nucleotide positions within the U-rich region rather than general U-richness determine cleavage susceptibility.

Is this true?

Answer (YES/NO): NO